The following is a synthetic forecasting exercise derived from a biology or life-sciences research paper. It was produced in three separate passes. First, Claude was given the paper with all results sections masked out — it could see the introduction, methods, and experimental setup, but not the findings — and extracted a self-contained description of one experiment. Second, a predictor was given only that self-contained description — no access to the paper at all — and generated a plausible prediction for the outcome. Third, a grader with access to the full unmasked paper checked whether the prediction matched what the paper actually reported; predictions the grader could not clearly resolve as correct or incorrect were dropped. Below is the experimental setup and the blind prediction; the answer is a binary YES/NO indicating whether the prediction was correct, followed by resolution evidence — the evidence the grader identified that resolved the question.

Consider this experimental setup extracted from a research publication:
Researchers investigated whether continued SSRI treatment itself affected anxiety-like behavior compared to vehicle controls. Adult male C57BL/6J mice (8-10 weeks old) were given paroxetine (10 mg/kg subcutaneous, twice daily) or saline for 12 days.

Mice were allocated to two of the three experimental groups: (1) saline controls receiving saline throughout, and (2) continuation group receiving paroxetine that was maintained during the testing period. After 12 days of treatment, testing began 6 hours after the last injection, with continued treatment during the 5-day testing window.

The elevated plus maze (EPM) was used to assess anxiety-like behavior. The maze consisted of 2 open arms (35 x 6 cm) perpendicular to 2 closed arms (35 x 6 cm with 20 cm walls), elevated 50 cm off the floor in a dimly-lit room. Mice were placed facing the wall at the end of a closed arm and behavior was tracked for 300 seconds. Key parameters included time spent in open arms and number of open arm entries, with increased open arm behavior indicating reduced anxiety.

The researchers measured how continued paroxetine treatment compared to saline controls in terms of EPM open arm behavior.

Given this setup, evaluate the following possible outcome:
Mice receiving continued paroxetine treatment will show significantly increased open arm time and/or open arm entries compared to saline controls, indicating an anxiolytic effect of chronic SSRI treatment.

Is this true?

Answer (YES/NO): NO